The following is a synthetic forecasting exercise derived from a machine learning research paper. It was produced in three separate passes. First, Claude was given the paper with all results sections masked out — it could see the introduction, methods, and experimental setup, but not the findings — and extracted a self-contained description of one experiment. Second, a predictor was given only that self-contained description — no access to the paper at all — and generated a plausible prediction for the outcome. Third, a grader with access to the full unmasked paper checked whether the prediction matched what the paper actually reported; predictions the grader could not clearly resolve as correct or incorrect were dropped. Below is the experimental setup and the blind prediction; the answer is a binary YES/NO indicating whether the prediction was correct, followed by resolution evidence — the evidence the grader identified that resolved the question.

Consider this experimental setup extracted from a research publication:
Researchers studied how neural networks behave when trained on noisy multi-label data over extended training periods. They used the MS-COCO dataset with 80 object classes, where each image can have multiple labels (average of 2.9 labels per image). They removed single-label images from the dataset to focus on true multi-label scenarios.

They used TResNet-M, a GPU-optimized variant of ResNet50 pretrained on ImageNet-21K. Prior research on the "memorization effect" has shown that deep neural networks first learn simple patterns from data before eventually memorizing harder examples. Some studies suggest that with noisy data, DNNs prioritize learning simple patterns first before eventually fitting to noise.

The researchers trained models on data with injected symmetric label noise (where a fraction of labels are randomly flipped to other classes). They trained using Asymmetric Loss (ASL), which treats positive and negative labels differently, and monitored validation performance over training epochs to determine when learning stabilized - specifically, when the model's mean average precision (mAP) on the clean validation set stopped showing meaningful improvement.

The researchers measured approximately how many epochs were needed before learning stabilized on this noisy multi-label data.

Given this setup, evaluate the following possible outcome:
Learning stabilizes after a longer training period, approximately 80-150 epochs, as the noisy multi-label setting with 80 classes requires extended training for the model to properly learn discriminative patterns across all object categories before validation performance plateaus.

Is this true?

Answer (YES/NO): NO